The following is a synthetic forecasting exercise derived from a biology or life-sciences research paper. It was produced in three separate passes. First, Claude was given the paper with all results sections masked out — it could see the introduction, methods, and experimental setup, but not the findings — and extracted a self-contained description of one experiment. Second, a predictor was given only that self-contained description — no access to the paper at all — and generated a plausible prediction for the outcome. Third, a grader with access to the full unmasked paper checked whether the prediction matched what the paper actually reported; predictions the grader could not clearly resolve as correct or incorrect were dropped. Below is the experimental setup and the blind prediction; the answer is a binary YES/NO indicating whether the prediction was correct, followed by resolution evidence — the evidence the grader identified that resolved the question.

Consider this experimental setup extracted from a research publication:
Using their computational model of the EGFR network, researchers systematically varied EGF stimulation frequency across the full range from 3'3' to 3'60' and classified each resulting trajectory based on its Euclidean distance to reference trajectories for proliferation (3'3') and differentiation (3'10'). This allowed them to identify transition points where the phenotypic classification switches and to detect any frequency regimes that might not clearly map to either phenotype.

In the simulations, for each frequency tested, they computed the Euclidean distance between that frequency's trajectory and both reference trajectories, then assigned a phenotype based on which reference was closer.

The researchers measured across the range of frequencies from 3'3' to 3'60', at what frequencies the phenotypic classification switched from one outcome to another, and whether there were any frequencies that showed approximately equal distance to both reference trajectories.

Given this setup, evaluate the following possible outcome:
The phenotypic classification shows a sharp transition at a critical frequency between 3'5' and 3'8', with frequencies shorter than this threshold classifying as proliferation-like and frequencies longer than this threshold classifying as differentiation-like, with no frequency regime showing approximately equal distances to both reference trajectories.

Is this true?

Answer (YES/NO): NO